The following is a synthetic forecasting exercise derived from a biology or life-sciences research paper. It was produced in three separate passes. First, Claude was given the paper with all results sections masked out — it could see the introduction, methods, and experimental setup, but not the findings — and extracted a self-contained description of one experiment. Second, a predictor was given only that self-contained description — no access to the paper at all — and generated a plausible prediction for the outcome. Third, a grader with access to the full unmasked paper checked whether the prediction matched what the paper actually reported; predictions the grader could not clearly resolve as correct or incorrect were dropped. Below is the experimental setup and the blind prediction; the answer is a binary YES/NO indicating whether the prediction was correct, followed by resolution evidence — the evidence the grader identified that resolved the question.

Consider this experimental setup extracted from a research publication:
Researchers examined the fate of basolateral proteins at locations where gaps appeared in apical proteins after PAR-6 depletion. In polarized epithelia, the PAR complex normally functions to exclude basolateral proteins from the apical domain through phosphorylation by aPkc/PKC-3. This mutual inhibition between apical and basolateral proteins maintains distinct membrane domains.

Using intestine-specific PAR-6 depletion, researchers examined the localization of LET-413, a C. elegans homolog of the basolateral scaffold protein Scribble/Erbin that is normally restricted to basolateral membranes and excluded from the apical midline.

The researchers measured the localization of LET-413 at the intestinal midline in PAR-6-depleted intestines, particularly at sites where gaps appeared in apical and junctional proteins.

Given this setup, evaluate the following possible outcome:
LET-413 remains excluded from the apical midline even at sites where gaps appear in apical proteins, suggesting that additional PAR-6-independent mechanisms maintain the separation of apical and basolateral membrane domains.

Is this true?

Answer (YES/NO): NO